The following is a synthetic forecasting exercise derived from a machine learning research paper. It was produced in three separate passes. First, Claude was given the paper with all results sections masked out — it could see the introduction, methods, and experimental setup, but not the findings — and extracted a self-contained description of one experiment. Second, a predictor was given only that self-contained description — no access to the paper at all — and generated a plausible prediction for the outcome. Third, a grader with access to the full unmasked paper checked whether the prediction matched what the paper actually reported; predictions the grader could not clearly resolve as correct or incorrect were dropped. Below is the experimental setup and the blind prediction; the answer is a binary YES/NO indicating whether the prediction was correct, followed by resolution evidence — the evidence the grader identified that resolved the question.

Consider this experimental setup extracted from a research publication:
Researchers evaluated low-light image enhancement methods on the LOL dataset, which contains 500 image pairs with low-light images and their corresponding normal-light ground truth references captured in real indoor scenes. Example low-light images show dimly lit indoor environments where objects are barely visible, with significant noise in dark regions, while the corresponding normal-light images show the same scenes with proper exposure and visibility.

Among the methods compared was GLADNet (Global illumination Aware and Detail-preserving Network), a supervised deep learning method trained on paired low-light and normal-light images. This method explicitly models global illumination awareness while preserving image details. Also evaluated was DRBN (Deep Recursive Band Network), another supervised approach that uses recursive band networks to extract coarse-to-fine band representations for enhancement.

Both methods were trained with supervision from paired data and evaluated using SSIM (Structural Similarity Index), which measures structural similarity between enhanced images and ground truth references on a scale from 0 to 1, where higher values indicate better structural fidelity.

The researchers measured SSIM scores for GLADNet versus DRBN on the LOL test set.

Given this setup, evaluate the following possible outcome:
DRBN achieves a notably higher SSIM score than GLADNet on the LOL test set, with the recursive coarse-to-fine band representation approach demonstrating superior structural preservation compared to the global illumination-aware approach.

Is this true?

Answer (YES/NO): NO